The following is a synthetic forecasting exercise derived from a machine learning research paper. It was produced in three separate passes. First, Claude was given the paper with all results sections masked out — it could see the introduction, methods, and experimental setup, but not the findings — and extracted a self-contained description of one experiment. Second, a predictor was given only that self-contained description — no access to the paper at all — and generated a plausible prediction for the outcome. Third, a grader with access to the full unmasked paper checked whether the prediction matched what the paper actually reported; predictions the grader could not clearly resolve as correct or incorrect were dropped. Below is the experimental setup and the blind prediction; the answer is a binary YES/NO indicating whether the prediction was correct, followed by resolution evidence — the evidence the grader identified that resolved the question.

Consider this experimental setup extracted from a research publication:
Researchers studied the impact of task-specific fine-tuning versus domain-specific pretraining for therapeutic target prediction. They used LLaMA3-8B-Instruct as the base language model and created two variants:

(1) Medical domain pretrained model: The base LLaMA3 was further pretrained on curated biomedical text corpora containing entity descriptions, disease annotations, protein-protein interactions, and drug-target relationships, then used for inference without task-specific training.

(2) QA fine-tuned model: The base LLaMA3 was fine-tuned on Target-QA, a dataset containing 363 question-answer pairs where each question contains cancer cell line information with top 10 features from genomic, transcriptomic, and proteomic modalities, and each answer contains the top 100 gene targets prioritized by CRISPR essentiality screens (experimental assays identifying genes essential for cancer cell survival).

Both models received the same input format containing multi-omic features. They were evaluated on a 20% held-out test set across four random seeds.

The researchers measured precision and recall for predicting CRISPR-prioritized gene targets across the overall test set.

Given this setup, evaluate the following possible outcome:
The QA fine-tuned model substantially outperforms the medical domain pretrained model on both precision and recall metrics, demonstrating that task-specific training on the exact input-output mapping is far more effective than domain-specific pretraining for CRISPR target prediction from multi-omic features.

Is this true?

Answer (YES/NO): YES